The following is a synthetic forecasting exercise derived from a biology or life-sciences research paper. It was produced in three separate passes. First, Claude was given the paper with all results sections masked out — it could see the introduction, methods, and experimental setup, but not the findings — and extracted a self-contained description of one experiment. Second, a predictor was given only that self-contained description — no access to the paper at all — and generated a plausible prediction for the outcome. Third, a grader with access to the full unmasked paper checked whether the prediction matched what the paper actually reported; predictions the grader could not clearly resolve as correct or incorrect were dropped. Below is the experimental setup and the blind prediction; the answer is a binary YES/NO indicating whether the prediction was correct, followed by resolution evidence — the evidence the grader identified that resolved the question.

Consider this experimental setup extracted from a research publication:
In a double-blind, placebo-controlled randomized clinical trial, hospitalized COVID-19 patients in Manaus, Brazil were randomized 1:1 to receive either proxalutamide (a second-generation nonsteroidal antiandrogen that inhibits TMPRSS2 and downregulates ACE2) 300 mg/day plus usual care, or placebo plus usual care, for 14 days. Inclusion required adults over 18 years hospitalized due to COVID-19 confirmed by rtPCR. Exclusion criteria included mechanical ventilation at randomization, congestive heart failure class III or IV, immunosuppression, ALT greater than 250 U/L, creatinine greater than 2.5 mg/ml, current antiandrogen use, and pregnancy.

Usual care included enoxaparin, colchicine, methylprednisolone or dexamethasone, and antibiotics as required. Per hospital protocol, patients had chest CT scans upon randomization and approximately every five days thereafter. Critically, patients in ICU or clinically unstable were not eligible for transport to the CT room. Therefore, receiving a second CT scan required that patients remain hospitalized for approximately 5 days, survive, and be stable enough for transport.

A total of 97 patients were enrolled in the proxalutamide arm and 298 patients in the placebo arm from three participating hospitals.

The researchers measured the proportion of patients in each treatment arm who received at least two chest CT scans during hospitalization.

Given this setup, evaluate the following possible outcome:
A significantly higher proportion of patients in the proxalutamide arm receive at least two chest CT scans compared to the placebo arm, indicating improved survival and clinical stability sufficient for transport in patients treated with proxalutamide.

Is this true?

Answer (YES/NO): YES